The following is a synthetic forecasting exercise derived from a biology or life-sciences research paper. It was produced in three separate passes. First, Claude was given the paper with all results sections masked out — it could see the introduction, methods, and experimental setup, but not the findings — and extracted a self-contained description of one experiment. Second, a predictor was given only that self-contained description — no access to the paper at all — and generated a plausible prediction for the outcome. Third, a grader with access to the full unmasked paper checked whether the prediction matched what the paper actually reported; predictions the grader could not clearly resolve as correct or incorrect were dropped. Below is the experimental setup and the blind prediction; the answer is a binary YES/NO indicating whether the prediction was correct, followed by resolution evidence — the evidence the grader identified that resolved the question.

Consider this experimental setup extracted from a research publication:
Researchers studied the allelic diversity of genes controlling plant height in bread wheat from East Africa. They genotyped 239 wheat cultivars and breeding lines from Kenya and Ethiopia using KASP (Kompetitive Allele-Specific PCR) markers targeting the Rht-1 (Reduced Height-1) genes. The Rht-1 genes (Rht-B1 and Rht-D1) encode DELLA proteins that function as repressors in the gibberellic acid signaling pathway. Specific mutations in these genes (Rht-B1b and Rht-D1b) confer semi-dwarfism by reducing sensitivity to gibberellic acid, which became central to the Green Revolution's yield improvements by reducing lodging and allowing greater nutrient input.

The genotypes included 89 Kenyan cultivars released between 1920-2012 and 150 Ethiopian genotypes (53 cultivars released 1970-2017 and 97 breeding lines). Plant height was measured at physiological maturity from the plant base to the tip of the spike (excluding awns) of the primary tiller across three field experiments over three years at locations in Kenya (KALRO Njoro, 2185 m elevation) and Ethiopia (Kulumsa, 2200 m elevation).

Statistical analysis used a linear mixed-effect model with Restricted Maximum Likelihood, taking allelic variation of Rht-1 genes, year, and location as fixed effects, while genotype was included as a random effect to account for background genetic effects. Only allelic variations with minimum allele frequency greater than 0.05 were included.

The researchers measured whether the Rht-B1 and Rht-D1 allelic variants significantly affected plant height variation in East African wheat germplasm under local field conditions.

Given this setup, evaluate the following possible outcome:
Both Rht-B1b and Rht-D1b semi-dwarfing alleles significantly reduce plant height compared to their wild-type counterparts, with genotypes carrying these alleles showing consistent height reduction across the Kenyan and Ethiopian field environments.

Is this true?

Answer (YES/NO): YES